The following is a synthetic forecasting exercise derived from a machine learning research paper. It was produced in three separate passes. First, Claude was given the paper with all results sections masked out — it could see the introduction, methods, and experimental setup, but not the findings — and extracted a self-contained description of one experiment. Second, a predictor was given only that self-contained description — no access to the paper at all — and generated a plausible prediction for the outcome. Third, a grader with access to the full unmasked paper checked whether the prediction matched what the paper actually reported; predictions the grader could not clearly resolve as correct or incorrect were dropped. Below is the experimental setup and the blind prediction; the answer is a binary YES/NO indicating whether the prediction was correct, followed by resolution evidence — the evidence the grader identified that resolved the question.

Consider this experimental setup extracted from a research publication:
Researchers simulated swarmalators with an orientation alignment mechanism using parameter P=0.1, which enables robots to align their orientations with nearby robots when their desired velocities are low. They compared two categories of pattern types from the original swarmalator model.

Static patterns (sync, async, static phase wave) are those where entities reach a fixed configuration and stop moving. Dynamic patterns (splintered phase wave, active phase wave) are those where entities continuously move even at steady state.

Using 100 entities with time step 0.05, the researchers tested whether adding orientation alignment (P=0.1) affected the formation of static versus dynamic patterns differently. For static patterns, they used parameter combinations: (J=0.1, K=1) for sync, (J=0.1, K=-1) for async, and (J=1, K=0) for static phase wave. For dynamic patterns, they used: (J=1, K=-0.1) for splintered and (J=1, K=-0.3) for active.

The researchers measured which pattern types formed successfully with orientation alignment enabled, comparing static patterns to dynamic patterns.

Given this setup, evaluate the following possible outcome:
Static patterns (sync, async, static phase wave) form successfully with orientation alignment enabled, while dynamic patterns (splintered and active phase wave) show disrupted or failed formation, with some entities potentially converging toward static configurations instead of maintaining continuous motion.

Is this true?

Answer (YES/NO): NO